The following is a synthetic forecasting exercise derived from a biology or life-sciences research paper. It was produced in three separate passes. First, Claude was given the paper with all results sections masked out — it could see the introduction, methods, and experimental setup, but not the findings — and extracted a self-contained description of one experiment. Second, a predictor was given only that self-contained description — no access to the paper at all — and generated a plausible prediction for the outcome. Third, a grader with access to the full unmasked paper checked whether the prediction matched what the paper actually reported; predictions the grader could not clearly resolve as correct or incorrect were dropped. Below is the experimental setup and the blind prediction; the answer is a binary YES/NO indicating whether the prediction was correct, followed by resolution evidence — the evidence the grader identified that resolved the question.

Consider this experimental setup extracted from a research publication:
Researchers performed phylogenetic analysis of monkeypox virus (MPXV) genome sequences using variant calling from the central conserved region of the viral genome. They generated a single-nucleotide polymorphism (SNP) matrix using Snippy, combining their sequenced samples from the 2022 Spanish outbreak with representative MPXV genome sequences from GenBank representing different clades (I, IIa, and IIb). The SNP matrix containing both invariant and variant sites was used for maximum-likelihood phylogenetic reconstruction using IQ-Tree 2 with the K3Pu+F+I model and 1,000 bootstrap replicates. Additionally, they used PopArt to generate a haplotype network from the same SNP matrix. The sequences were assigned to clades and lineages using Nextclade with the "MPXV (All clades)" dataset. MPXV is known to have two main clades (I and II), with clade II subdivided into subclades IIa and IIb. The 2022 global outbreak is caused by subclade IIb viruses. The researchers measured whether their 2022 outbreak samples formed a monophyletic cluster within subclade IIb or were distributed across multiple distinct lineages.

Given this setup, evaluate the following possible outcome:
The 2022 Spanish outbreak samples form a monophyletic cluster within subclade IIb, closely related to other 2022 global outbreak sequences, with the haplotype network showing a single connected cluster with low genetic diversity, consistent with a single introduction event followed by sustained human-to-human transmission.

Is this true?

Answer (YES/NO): NO